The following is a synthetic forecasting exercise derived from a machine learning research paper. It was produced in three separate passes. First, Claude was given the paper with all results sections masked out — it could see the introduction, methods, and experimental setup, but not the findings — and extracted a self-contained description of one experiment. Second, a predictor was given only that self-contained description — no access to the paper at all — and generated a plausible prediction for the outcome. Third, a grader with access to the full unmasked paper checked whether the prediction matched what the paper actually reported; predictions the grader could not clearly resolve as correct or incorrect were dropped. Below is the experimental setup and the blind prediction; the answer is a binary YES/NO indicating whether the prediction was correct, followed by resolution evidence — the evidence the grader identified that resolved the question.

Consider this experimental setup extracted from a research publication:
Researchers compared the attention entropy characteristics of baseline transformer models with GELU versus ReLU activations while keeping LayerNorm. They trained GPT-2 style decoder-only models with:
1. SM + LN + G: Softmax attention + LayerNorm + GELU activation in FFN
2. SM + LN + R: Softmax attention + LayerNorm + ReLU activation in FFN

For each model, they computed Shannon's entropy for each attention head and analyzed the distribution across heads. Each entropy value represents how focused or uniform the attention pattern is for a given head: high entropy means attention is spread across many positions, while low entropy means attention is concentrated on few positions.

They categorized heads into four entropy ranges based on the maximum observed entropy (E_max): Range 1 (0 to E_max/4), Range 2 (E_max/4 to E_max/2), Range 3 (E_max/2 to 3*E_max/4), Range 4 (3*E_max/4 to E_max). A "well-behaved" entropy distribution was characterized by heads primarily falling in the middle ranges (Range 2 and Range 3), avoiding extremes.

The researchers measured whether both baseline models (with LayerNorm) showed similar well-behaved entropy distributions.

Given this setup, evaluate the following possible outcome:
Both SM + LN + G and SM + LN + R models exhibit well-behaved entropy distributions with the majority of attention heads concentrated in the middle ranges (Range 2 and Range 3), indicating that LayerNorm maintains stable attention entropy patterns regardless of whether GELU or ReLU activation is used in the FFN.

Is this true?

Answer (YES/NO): YES